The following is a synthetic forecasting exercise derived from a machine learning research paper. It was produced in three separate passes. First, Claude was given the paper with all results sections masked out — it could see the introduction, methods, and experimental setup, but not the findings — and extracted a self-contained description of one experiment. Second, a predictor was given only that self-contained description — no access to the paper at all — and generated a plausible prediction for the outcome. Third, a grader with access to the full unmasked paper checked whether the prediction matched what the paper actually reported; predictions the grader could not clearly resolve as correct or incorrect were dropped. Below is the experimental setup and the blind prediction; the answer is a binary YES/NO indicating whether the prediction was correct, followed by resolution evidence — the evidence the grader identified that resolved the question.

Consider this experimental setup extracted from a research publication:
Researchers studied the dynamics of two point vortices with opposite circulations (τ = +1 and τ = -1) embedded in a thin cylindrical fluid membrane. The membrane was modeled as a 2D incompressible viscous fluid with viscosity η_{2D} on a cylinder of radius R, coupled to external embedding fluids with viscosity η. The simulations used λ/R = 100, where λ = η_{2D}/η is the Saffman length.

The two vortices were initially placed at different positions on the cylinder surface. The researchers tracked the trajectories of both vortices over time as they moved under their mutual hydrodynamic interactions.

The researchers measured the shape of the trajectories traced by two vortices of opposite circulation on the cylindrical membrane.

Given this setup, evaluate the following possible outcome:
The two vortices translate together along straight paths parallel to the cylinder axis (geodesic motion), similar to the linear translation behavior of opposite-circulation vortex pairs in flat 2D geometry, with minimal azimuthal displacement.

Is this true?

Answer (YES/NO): NO